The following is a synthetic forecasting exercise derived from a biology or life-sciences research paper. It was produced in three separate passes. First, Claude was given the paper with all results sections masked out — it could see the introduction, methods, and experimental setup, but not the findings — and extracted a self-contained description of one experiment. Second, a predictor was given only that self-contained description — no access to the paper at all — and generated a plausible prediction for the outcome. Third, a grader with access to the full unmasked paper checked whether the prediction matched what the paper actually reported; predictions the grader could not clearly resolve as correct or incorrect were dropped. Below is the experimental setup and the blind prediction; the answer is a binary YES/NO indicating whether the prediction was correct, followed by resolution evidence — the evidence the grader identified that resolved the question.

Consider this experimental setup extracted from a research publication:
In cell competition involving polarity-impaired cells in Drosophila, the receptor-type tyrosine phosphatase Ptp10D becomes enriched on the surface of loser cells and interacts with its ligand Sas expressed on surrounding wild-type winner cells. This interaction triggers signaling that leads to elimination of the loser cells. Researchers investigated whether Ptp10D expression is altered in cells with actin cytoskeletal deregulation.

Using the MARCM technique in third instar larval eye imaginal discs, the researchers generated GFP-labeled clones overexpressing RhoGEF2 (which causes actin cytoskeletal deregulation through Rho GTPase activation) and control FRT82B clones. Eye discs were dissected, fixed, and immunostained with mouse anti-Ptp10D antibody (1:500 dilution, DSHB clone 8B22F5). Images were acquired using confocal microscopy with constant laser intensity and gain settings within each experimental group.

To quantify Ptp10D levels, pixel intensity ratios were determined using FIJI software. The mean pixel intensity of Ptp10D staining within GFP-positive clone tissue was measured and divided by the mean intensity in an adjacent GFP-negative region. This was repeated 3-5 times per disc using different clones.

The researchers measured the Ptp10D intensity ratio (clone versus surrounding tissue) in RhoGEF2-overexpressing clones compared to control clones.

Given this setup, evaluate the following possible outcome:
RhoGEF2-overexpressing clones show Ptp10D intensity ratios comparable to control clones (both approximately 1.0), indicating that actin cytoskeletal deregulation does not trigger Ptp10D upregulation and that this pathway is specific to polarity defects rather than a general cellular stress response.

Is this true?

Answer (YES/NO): NO